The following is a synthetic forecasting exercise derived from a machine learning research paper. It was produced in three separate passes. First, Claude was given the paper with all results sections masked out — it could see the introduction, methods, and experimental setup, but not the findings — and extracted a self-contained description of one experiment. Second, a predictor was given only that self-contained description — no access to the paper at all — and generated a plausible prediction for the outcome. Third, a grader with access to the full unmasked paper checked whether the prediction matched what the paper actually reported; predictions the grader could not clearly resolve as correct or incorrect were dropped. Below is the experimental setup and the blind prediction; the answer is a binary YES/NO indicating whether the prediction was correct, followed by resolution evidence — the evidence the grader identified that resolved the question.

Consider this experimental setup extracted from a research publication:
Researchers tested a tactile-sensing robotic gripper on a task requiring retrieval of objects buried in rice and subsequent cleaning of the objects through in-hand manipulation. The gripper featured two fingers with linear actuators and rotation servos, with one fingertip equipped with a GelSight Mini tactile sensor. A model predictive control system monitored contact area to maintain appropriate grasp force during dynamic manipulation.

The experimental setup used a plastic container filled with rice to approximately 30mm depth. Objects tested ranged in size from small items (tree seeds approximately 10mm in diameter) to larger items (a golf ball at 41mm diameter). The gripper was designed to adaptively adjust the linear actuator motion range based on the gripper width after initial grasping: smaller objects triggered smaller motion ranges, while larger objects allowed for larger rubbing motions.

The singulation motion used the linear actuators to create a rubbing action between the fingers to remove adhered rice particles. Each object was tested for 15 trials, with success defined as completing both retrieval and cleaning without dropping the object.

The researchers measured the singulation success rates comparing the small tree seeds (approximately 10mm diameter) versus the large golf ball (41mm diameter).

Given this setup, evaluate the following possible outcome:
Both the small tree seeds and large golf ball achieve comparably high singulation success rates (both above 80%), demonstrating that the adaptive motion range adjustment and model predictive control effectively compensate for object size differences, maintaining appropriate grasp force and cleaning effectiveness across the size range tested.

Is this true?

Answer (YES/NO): YES